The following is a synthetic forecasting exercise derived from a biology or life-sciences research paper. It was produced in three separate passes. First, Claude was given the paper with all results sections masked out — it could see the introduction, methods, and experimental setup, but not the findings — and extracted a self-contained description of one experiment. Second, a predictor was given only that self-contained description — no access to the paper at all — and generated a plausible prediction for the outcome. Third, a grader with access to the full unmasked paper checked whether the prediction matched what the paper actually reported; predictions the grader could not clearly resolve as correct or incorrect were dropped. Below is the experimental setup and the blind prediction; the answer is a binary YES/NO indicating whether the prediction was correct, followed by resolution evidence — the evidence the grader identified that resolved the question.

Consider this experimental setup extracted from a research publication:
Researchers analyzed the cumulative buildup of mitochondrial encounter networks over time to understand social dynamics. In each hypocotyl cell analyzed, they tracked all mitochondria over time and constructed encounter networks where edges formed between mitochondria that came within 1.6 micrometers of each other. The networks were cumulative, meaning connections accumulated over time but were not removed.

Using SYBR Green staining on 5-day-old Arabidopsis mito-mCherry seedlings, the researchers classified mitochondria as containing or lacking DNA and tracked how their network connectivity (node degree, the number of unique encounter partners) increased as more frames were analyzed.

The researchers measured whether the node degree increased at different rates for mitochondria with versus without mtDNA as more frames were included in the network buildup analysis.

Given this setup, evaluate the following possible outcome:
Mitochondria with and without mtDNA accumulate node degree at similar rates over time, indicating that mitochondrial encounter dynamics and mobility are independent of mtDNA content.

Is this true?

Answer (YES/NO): NO